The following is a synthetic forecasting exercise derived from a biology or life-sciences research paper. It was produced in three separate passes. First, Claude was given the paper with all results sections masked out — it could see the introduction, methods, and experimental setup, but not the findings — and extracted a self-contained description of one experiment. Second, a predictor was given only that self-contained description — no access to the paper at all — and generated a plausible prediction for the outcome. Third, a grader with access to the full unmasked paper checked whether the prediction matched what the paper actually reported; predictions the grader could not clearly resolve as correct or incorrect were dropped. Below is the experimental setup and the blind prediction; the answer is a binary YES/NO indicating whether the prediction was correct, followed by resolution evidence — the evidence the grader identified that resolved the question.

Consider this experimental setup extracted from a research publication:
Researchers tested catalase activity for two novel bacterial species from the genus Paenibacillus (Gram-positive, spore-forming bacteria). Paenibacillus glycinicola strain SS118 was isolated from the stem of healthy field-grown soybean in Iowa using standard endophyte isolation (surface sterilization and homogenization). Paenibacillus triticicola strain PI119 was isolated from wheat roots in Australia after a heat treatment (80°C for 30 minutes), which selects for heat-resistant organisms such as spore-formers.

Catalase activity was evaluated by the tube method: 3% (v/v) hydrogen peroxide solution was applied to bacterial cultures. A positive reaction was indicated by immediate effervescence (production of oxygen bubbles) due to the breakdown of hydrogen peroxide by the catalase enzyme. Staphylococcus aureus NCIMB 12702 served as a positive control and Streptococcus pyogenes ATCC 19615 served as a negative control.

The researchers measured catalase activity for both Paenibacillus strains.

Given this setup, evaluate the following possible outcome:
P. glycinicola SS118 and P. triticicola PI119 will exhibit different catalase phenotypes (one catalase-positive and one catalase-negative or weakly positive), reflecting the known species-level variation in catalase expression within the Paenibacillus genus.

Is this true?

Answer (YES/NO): YES